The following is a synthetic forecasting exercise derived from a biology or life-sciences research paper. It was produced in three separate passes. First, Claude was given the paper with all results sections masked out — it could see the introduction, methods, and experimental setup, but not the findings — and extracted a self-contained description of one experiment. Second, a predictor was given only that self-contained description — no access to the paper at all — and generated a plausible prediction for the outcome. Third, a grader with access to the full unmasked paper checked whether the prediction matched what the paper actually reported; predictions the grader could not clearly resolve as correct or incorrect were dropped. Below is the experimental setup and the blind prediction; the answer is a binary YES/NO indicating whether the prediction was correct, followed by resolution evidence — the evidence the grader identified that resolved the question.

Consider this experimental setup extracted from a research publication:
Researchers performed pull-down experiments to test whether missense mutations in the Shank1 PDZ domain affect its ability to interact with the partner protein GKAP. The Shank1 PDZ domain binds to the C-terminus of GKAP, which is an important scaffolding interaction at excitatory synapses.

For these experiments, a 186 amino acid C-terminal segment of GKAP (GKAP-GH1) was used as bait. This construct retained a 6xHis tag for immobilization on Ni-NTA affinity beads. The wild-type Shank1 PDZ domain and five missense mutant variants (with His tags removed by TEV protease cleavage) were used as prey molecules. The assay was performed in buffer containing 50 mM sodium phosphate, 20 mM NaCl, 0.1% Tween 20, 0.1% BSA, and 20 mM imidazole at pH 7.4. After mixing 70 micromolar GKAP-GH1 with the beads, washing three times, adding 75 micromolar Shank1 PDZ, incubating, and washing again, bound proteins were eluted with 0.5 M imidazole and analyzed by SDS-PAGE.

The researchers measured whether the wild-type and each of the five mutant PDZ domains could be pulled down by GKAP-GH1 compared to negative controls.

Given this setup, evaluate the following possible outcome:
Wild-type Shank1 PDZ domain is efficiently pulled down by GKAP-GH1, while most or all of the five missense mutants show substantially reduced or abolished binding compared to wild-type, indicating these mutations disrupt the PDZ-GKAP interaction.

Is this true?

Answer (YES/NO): NO